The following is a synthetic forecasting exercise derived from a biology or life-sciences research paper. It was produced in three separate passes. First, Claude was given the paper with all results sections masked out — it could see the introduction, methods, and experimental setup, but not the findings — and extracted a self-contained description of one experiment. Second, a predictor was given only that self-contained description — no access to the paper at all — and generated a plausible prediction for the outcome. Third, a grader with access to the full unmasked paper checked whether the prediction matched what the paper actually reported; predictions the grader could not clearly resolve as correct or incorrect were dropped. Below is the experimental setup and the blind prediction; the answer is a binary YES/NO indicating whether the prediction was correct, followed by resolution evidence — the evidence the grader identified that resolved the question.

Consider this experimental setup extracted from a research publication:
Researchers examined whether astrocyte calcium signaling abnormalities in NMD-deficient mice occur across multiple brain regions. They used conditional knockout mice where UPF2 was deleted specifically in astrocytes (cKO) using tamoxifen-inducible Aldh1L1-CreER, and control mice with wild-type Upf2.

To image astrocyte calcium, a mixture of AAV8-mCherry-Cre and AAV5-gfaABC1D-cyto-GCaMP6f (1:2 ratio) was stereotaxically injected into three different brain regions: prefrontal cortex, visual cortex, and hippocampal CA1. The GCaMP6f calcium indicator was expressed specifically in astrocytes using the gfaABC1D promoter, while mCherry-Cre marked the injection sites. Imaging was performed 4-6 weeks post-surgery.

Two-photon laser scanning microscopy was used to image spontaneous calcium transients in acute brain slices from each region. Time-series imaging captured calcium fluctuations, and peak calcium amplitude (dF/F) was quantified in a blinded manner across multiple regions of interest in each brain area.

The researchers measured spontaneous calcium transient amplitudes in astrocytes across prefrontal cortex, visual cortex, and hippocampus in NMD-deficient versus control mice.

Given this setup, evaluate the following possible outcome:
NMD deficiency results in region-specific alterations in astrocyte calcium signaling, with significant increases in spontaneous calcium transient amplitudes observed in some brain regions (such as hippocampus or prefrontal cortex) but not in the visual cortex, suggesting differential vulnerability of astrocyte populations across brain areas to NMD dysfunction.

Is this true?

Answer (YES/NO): NO